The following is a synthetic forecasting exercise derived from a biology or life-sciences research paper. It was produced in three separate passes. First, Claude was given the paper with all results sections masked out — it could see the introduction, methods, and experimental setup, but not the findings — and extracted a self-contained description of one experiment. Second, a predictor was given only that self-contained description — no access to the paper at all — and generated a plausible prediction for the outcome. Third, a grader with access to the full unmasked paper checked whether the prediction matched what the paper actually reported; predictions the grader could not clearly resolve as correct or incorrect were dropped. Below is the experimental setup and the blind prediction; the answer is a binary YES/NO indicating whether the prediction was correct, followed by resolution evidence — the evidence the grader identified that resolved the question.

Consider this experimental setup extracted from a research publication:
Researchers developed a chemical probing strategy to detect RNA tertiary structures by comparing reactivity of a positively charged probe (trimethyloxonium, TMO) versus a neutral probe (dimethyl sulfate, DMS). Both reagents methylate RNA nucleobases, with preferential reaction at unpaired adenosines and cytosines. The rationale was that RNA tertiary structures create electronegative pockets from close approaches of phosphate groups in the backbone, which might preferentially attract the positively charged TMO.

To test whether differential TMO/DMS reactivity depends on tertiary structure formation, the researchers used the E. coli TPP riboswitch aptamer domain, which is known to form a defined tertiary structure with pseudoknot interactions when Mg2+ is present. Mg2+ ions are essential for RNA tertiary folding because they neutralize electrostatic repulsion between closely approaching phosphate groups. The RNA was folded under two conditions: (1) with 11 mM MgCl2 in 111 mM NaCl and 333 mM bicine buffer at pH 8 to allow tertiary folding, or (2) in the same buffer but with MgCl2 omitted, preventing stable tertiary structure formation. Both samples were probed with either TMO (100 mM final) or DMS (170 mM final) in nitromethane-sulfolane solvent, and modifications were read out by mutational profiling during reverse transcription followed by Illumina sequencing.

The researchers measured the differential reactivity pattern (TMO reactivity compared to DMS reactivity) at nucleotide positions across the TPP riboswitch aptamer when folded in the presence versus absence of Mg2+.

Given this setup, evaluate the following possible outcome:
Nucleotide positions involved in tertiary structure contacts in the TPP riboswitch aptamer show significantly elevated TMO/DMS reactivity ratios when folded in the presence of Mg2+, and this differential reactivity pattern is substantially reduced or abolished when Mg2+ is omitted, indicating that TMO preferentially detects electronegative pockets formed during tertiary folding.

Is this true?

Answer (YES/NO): YES